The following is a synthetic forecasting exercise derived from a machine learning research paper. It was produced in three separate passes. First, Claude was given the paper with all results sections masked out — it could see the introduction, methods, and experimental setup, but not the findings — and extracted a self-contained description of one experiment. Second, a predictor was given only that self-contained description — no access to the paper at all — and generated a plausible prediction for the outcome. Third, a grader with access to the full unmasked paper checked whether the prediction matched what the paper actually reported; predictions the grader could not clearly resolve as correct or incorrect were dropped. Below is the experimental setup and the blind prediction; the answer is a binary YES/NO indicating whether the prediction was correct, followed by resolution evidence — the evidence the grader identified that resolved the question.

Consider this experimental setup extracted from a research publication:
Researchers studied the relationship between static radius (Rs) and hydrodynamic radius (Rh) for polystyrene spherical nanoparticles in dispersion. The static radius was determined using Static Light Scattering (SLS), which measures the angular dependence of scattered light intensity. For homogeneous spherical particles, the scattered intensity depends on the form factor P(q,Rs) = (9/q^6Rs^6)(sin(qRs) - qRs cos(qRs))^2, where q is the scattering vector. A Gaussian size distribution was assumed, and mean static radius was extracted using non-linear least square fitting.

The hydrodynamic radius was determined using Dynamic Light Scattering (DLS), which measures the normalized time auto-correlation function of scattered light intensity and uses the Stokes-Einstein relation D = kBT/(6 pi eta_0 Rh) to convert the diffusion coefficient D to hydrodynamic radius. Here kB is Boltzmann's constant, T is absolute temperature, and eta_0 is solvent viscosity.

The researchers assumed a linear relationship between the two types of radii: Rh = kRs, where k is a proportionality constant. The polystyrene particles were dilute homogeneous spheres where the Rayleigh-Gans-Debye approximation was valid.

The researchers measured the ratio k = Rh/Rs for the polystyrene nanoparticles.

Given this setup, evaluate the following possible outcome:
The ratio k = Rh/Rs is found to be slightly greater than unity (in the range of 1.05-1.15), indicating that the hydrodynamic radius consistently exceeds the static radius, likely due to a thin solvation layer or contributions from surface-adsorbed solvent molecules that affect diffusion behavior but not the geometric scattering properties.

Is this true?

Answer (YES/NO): NO